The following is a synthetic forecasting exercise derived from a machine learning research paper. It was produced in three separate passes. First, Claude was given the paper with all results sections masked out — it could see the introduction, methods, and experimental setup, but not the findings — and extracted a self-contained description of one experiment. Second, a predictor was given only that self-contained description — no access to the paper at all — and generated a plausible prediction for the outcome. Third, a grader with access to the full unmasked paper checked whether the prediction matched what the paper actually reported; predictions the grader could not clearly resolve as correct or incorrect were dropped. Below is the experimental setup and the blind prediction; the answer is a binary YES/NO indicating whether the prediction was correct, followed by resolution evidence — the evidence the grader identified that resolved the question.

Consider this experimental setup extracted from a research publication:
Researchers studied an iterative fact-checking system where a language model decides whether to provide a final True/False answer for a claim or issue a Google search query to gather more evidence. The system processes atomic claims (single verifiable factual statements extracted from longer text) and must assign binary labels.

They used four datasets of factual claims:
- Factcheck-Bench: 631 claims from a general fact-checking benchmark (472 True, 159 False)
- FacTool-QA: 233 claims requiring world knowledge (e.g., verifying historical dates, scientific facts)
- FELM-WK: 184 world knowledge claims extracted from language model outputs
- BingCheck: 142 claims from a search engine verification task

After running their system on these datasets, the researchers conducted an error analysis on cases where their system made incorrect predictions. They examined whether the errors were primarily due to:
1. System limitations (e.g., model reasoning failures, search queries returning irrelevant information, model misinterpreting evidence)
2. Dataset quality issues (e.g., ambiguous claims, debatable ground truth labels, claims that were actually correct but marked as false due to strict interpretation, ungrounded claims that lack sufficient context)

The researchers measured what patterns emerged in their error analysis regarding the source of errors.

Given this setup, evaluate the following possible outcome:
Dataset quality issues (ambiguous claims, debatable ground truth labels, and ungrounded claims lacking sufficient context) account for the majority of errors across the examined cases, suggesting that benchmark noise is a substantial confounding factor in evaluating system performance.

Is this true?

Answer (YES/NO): NO